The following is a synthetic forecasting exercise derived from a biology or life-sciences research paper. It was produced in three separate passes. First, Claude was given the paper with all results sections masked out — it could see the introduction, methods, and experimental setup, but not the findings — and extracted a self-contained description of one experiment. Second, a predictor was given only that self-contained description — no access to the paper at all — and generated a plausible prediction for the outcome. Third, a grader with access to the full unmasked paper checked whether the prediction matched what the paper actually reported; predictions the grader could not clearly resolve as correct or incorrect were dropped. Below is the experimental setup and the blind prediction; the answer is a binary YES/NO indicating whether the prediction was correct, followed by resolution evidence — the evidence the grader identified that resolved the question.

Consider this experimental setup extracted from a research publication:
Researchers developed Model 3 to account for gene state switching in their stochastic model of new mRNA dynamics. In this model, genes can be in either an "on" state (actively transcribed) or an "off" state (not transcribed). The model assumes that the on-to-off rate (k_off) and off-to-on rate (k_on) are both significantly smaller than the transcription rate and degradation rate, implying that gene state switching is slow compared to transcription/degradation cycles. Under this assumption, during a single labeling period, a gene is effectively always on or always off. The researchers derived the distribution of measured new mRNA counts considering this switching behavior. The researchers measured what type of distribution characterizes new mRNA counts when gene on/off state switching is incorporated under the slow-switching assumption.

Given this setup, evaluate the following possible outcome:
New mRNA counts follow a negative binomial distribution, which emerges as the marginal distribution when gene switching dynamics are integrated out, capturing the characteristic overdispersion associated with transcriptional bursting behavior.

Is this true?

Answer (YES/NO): NO